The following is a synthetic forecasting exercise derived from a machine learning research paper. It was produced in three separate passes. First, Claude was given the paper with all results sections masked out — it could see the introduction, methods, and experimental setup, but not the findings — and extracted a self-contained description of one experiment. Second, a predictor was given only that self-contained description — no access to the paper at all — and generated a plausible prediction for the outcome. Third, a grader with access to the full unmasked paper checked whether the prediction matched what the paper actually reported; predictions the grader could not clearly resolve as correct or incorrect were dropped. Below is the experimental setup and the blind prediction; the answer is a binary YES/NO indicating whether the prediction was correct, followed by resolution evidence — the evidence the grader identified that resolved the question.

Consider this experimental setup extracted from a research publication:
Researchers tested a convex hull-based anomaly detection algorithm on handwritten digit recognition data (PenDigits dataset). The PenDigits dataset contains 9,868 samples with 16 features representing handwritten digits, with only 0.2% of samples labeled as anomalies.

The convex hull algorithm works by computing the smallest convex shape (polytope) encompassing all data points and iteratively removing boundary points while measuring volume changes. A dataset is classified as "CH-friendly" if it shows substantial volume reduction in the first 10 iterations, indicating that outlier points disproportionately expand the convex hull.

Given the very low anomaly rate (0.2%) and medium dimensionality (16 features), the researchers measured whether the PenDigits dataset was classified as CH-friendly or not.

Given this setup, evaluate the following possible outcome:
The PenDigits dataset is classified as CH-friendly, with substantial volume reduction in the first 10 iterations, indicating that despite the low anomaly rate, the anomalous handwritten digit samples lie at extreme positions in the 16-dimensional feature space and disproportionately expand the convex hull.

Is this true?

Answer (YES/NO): NO